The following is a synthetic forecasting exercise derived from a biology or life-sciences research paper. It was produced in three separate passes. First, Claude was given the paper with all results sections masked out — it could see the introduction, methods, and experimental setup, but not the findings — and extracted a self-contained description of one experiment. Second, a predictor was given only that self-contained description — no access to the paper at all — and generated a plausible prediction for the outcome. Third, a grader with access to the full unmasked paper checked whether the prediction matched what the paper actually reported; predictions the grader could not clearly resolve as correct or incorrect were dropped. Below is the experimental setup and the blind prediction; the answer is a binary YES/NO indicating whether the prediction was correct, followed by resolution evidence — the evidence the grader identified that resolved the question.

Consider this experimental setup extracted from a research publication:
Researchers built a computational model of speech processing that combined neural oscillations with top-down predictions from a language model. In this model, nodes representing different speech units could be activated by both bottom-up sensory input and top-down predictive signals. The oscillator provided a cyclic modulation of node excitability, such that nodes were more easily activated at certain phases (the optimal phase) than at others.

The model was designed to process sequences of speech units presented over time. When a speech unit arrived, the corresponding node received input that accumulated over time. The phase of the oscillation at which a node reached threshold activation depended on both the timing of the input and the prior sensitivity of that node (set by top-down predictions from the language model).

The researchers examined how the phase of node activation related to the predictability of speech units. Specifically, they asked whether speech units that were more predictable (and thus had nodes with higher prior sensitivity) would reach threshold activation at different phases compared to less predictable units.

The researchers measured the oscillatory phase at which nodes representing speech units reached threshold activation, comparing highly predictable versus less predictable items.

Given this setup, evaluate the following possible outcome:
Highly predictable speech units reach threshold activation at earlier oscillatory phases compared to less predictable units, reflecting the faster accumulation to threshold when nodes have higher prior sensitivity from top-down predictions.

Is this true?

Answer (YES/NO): YES